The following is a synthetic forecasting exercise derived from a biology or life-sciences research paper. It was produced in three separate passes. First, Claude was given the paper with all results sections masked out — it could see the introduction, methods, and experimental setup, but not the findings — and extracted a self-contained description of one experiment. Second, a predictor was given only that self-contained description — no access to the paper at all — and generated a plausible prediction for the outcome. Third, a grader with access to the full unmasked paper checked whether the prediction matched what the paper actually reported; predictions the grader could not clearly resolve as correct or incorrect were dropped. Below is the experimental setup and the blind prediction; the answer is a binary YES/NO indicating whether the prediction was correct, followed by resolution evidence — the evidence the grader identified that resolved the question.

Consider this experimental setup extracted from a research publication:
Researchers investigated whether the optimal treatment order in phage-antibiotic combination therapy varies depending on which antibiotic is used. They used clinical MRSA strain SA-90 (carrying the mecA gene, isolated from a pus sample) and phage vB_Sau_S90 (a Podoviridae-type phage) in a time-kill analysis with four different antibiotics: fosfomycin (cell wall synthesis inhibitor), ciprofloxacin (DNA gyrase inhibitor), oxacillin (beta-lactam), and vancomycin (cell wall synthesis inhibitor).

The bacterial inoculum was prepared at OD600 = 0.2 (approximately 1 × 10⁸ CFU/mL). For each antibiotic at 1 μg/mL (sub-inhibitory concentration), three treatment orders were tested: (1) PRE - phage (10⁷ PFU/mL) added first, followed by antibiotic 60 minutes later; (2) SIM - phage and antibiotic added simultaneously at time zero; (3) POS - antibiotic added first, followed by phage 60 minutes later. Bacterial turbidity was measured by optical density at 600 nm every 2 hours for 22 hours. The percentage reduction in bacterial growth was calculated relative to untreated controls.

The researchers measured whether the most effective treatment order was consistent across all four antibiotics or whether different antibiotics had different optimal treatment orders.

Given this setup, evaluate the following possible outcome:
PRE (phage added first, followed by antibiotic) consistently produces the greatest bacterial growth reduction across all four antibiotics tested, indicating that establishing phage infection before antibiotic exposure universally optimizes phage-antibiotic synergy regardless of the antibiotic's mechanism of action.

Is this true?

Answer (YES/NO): YES